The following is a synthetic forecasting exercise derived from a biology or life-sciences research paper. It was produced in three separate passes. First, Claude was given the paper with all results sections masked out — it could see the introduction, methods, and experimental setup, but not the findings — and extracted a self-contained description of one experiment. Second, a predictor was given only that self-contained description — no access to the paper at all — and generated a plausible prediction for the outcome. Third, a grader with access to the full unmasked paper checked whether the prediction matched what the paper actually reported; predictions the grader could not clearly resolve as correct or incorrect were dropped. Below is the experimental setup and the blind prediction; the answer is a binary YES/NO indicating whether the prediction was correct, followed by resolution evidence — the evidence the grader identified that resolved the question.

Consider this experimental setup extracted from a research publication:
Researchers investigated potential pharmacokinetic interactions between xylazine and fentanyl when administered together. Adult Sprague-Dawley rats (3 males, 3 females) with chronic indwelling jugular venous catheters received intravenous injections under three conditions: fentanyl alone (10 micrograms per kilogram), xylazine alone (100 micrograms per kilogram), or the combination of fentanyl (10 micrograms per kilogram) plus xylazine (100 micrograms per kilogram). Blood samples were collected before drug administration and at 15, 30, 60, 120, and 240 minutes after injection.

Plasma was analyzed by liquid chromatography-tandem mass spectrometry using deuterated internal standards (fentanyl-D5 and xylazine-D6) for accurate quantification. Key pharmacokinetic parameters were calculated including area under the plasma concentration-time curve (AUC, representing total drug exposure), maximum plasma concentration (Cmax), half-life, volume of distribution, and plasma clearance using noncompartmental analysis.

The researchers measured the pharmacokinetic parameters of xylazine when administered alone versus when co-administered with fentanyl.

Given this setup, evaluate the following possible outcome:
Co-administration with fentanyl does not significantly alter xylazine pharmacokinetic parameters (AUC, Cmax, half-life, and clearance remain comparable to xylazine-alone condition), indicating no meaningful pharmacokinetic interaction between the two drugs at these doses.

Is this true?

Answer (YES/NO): YES